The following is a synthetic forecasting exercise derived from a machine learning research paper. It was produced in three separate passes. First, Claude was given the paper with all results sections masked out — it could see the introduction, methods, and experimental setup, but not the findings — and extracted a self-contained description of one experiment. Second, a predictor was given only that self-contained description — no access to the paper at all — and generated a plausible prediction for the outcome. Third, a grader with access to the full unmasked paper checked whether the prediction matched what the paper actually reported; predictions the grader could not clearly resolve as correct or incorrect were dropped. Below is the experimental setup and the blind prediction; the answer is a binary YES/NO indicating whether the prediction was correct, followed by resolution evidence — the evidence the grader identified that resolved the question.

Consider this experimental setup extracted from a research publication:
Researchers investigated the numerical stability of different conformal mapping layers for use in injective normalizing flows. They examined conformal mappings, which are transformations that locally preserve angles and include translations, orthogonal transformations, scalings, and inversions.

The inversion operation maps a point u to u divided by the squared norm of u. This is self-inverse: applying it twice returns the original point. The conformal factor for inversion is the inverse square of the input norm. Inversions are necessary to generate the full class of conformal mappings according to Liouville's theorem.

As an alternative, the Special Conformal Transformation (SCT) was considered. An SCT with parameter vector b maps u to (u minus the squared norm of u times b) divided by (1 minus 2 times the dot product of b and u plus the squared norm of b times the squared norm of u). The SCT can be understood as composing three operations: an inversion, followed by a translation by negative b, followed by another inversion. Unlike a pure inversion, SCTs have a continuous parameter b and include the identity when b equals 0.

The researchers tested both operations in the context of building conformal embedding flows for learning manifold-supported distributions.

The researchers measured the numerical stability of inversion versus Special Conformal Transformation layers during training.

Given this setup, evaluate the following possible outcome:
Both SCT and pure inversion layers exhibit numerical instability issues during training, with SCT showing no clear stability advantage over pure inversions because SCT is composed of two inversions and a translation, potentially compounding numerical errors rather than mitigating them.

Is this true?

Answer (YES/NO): NO